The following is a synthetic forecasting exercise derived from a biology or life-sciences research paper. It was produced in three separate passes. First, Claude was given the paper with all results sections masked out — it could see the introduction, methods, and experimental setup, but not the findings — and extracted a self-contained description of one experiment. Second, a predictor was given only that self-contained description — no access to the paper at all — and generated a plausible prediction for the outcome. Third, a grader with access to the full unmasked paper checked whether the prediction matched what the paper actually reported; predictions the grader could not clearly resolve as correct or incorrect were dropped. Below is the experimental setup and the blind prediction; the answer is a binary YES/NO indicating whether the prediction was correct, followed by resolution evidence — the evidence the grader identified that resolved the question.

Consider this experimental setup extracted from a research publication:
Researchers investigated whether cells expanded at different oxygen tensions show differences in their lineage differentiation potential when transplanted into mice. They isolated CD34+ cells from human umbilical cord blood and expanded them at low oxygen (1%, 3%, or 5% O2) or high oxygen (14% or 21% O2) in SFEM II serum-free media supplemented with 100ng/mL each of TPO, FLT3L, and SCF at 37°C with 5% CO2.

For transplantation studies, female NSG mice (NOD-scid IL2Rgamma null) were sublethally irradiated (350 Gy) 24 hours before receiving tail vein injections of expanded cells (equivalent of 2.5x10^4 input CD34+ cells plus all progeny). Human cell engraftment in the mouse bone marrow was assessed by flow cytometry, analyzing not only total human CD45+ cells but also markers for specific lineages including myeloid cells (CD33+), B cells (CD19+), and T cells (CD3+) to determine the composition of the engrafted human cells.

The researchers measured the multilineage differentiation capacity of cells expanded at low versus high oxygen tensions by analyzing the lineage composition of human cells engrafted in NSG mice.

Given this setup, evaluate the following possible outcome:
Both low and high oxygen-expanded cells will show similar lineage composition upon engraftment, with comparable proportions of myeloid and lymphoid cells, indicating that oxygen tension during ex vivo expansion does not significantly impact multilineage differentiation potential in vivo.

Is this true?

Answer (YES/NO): NO